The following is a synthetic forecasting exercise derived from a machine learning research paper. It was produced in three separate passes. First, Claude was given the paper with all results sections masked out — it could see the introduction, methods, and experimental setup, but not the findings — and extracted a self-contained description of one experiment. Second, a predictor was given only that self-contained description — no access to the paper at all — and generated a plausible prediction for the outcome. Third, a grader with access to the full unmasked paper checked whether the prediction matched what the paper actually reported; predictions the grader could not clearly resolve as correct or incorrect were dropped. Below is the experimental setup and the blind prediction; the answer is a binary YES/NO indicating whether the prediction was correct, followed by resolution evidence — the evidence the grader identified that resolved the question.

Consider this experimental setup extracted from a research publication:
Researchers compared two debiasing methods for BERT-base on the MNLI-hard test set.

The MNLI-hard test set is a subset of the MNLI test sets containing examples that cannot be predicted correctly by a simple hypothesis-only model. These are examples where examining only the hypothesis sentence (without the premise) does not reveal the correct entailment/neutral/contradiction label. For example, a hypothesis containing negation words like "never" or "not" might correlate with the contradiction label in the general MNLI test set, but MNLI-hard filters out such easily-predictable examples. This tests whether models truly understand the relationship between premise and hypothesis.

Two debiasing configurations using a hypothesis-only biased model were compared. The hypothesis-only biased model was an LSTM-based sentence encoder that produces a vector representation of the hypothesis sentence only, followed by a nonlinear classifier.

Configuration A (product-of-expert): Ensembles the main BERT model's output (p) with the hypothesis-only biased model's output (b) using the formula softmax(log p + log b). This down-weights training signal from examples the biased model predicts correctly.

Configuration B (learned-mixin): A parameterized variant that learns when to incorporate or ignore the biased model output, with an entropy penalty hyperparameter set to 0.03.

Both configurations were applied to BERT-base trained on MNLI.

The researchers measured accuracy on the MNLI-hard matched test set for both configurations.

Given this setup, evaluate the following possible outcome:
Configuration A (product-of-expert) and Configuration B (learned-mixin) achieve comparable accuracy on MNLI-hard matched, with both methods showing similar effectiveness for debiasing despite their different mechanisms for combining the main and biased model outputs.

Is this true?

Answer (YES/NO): YES